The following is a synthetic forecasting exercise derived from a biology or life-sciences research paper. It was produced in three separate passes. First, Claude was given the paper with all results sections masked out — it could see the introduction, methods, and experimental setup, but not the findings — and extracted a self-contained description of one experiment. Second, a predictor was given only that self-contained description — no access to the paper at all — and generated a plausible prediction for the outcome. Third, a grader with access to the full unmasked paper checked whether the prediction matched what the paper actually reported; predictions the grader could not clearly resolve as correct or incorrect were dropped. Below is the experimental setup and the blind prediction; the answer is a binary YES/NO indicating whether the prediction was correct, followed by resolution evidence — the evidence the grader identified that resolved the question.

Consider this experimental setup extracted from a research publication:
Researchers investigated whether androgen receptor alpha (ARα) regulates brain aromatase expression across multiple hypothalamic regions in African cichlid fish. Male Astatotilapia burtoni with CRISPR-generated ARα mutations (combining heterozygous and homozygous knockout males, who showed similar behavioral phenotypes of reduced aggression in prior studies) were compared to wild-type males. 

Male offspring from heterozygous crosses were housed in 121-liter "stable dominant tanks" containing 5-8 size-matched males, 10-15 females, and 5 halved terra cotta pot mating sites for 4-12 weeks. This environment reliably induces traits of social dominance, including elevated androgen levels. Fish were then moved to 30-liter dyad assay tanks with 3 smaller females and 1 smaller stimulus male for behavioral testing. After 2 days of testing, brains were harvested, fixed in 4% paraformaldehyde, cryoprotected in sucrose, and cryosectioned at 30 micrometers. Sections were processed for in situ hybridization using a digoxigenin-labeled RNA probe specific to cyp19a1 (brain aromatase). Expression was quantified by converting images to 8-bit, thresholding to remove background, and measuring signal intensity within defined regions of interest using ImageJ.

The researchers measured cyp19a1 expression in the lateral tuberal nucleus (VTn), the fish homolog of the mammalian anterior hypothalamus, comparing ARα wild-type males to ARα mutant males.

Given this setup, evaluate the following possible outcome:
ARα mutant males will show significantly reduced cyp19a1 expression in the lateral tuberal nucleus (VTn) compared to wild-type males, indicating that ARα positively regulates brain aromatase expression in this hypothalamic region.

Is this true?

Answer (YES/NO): NO